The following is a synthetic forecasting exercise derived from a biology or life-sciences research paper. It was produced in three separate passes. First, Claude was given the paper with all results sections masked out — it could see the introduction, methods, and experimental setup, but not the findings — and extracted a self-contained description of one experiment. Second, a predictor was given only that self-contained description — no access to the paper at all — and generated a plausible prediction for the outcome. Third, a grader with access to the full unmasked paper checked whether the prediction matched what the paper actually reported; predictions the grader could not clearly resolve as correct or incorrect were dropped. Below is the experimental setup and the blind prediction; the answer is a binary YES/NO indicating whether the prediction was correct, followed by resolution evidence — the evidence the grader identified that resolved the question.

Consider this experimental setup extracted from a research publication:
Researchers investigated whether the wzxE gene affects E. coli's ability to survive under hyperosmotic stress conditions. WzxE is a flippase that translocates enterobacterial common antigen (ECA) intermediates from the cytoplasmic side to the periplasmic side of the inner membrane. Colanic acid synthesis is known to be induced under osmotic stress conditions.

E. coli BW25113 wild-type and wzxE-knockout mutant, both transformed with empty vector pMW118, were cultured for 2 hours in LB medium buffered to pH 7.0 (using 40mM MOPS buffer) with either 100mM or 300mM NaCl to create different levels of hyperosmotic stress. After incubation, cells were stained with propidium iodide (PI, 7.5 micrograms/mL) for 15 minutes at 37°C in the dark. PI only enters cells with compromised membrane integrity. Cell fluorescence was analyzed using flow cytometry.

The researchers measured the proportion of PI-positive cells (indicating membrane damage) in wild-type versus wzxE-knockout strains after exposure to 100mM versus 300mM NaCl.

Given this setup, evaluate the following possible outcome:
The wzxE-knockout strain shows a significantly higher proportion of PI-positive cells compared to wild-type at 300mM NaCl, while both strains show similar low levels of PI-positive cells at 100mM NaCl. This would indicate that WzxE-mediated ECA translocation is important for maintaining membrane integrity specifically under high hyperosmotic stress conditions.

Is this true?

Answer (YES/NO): YES